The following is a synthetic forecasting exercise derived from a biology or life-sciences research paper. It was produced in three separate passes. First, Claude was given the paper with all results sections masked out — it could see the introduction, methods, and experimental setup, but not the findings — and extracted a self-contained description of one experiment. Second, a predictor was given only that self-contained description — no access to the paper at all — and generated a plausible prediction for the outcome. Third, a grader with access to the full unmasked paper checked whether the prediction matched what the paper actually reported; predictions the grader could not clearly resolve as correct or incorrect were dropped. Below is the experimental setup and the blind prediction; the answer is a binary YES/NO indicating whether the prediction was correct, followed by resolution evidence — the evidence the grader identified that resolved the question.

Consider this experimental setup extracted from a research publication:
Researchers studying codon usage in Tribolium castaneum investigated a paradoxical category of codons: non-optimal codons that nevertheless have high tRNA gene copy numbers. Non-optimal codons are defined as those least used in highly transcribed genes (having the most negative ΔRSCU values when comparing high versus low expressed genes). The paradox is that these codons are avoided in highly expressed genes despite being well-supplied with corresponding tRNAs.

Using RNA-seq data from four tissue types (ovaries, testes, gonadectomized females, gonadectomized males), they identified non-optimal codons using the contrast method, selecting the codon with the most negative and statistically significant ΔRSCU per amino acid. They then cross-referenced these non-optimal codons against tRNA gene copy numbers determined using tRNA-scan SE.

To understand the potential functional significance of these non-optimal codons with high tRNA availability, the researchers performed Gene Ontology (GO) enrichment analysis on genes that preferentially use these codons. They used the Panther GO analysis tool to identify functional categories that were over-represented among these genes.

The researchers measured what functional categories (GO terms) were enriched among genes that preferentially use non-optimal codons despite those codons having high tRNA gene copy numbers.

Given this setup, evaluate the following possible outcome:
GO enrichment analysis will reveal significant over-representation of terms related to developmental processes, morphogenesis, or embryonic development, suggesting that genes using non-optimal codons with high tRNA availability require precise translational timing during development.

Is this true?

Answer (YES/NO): NO